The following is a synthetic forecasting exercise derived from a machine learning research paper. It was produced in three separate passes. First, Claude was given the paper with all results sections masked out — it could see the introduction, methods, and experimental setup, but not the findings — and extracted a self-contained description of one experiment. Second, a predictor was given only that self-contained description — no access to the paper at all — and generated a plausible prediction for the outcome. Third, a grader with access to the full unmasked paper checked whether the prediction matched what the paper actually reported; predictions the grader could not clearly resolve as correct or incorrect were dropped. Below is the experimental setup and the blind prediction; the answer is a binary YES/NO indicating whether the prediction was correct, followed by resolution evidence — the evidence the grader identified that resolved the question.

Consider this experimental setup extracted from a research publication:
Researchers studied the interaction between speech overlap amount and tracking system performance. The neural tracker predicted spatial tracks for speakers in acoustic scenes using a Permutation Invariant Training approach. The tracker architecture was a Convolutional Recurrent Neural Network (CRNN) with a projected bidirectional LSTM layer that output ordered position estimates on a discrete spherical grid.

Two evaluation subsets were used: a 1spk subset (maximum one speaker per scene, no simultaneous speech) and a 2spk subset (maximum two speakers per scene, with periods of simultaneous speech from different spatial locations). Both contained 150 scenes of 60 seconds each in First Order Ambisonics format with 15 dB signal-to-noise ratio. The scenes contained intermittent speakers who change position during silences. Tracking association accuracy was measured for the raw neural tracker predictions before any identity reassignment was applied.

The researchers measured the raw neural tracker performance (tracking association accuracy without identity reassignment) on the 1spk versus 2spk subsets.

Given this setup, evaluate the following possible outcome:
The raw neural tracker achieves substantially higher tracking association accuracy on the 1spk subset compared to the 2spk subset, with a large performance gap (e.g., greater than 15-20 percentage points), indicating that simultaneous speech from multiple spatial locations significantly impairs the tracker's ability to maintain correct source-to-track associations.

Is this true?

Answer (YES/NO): YES